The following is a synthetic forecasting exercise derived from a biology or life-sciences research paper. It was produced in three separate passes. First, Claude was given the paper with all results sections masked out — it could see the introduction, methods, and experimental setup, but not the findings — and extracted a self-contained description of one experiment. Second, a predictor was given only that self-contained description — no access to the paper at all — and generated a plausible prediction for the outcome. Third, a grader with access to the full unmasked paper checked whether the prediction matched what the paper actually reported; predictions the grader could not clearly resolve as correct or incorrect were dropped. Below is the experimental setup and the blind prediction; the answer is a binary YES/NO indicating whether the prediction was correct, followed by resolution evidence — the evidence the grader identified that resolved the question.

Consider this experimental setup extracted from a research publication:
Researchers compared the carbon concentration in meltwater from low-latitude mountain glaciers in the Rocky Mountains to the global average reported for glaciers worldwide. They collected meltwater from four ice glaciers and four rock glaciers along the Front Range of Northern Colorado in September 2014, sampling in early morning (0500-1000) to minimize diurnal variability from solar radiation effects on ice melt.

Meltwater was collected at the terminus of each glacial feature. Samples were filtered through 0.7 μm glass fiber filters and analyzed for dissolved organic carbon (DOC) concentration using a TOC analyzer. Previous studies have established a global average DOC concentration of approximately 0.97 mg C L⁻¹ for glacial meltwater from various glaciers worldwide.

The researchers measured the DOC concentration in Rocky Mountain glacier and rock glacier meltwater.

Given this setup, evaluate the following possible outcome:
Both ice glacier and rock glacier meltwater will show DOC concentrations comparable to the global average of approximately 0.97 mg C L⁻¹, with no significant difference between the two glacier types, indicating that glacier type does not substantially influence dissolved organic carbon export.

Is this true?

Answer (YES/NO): YES